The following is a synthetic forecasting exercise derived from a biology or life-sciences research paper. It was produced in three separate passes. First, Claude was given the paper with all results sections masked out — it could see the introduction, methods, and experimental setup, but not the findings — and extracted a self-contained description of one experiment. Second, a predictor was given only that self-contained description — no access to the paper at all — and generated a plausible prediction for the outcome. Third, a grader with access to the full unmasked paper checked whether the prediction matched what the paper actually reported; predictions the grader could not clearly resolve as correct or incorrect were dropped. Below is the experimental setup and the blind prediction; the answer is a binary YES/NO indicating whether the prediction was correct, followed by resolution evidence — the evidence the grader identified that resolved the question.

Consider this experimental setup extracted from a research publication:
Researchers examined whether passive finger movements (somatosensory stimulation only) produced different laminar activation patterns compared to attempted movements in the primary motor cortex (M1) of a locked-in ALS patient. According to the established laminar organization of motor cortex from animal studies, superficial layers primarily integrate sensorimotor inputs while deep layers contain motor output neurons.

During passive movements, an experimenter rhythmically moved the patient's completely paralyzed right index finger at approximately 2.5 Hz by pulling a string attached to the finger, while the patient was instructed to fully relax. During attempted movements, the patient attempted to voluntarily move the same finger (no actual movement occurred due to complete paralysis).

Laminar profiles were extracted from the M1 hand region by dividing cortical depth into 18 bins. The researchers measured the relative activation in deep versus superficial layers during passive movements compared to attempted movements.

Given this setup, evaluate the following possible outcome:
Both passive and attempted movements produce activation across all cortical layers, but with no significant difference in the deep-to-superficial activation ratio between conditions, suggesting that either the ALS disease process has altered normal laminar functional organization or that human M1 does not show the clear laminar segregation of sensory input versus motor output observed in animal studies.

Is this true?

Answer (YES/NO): NO